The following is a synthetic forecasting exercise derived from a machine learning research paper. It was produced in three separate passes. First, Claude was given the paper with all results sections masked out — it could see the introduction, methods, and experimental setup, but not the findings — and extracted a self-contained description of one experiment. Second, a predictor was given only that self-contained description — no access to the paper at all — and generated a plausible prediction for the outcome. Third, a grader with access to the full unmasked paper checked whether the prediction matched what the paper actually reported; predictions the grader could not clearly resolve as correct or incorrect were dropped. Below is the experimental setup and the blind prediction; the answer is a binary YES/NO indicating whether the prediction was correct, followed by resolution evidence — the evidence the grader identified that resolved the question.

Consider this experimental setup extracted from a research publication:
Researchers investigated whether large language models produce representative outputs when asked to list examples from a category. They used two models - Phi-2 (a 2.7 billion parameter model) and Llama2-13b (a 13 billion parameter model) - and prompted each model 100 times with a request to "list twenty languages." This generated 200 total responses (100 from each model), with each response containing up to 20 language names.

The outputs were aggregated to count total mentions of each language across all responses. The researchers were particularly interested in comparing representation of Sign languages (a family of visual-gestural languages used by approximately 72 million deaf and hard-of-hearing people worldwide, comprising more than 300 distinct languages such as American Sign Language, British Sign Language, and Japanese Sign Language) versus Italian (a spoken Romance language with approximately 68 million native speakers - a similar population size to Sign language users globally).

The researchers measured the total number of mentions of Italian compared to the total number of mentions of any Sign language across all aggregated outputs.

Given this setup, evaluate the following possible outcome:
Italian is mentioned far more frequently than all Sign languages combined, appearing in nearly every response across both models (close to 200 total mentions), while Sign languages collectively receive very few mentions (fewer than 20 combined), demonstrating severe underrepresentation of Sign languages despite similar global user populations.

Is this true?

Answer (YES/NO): NO